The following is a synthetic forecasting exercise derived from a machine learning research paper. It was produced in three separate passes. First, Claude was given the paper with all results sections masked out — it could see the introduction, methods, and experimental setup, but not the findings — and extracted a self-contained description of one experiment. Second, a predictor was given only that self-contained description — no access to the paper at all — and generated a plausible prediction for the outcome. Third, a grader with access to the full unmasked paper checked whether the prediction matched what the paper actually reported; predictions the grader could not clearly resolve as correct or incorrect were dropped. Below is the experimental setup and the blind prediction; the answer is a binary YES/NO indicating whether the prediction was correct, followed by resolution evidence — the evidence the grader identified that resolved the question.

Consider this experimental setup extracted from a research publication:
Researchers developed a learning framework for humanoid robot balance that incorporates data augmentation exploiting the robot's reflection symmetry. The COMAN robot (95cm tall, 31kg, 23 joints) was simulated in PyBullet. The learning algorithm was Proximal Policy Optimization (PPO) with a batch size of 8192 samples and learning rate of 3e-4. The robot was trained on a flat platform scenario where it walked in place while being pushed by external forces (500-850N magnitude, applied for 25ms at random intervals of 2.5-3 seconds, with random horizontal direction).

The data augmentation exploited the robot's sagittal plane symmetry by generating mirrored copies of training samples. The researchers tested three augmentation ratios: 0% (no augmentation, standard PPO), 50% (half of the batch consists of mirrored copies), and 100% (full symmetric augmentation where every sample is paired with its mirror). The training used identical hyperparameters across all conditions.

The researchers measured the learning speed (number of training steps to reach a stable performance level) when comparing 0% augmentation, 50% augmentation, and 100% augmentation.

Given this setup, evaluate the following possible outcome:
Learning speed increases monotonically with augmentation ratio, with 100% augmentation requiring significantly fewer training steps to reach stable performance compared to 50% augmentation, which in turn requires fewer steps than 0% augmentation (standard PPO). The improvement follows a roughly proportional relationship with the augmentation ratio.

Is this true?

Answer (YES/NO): NO